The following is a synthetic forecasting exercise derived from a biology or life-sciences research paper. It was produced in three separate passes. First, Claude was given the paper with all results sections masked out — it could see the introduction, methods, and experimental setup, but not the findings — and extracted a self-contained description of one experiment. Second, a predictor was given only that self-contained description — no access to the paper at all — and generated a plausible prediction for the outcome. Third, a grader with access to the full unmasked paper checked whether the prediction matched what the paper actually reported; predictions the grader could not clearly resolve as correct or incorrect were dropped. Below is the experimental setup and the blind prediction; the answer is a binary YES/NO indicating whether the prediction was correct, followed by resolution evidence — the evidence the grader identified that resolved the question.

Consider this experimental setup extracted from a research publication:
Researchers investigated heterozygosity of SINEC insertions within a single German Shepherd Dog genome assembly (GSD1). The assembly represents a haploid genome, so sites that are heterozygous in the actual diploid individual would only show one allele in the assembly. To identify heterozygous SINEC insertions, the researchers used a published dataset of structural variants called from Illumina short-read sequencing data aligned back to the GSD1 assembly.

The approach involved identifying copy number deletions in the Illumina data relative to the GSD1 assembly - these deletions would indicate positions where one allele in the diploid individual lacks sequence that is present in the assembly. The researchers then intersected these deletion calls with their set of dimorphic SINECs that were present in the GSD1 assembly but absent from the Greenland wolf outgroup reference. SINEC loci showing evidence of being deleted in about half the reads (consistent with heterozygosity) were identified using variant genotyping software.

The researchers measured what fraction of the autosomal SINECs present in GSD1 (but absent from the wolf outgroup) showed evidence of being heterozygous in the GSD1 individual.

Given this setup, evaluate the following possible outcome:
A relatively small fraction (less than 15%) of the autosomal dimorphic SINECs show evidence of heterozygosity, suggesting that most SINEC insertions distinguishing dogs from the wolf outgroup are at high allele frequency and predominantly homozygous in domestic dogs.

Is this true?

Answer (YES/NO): NO